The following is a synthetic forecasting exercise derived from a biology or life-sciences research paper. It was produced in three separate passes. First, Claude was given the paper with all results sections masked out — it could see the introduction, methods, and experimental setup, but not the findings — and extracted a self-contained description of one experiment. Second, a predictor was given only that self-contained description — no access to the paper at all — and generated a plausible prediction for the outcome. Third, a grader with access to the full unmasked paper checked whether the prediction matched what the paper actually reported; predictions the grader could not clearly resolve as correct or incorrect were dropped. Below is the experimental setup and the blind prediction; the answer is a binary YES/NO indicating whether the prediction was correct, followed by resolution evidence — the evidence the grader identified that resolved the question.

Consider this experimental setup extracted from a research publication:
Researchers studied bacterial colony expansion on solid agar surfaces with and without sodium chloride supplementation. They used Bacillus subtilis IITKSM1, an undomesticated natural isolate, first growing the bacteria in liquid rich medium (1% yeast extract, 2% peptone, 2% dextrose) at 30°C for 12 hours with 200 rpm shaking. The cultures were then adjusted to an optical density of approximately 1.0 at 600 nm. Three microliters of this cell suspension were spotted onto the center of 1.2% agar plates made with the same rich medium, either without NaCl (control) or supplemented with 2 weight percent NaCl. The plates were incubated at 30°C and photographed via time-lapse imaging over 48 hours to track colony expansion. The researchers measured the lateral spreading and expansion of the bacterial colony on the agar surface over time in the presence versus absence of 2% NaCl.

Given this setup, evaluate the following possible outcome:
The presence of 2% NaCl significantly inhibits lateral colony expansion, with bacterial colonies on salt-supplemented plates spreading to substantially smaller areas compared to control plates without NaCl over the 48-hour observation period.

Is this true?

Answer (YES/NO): NO